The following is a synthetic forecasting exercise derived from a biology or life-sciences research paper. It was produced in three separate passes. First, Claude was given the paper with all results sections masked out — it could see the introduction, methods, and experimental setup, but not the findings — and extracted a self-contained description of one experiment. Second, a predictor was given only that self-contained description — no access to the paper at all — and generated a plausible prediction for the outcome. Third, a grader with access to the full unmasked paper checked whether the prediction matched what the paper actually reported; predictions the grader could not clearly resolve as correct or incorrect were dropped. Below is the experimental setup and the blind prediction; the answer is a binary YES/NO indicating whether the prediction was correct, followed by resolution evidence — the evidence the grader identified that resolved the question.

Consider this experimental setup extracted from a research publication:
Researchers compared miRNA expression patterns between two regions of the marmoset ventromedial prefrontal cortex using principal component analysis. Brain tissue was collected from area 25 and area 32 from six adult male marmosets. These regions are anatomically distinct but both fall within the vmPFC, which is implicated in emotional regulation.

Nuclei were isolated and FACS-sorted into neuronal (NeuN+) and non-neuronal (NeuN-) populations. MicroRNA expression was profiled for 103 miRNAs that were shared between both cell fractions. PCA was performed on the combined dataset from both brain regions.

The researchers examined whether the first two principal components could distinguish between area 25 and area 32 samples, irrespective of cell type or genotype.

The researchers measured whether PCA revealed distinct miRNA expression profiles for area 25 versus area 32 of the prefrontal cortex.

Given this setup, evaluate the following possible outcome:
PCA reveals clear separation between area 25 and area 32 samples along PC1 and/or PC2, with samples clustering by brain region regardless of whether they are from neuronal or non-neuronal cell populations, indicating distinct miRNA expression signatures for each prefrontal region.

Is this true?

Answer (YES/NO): NO